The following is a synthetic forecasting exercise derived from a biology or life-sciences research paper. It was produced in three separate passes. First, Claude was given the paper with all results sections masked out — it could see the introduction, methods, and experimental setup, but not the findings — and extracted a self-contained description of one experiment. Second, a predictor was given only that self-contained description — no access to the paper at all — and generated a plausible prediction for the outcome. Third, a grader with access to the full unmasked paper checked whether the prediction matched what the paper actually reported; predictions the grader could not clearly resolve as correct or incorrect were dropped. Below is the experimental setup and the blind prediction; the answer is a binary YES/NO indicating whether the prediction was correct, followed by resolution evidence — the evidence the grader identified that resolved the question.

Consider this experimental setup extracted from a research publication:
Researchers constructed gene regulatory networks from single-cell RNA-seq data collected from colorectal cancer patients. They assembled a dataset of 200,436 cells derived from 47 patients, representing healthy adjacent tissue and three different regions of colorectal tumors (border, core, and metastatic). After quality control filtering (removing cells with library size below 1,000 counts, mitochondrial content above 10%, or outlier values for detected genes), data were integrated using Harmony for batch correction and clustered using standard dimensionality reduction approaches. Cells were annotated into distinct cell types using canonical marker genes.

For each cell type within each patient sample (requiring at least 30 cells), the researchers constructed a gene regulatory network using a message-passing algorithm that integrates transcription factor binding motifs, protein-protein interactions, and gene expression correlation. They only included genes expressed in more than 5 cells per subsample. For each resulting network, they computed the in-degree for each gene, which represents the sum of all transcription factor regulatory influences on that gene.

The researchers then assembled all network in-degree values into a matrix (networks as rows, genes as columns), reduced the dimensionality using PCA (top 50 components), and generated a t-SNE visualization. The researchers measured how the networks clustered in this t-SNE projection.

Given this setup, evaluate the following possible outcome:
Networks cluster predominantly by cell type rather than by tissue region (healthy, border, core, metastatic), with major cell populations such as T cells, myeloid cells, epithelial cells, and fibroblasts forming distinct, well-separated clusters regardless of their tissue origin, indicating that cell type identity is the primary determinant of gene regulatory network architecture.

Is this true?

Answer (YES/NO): YES